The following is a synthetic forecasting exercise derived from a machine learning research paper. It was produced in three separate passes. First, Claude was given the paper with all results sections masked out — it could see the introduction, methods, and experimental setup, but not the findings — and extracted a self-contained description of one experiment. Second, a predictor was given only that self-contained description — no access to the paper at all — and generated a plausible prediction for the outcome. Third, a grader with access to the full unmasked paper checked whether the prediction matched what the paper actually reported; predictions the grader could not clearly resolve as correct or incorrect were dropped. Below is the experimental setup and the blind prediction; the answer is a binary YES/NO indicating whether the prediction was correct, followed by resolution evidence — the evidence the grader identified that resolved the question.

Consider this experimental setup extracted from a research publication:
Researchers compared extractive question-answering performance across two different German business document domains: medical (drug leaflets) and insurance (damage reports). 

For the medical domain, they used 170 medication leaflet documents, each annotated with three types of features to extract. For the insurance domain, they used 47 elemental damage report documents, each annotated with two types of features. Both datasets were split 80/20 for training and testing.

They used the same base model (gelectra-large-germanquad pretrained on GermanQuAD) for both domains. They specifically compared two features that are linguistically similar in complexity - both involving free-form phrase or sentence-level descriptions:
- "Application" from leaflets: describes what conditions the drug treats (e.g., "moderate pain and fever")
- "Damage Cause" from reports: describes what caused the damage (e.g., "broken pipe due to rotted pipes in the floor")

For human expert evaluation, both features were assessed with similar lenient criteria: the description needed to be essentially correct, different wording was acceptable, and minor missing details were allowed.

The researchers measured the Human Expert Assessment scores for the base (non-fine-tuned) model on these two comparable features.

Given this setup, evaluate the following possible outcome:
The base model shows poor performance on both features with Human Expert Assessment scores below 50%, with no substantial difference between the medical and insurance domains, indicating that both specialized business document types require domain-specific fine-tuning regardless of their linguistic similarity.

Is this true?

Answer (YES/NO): NO